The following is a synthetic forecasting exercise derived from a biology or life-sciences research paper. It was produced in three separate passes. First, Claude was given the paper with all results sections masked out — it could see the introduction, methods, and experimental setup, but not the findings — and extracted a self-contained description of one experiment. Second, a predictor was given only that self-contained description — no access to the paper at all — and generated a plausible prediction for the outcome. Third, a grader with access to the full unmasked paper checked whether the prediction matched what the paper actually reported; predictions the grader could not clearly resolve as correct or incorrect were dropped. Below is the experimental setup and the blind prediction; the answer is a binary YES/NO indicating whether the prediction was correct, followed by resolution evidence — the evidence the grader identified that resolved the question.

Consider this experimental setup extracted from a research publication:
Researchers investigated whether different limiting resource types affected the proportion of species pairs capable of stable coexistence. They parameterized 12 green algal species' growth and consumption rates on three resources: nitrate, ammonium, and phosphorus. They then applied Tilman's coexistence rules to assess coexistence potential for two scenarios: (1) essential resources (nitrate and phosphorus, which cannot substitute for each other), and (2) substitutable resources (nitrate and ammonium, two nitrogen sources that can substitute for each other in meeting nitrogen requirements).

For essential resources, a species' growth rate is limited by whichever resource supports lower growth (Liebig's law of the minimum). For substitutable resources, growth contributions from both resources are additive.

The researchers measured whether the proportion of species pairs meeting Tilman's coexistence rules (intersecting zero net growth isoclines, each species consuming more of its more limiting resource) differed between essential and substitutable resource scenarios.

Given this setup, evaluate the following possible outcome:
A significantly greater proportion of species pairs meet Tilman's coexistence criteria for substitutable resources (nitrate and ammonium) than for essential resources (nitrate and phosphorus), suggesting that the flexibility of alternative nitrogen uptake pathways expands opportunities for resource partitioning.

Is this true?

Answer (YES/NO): YES